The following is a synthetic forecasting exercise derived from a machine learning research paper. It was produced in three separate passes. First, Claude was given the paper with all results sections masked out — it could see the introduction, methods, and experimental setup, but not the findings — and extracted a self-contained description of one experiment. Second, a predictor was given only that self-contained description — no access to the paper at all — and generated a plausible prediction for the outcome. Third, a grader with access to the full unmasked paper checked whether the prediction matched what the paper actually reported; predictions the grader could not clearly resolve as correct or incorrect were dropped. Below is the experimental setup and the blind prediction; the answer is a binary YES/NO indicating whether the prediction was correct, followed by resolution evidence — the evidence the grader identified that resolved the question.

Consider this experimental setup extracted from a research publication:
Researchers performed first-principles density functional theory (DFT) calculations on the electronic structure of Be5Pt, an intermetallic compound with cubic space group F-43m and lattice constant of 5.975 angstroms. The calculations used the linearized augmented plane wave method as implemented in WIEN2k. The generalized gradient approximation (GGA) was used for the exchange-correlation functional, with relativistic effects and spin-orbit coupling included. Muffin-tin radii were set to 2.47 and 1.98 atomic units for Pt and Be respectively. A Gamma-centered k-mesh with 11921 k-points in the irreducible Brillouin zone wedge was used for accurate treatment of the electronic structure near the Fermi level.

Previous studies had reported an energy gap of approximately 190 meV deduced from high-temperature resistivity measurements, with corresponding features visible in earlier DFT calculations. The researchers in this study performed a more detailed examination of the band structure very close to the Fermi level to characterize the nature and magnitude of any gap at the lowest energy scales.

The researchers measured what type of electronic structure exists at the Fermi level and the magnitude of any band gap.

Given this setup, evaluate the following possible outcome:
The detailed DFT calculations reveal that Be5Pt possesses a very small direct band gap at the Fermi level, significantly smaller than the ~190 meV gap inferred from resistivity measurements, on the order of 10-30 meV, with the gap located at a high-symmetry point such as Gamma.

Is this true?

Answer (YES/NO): NO